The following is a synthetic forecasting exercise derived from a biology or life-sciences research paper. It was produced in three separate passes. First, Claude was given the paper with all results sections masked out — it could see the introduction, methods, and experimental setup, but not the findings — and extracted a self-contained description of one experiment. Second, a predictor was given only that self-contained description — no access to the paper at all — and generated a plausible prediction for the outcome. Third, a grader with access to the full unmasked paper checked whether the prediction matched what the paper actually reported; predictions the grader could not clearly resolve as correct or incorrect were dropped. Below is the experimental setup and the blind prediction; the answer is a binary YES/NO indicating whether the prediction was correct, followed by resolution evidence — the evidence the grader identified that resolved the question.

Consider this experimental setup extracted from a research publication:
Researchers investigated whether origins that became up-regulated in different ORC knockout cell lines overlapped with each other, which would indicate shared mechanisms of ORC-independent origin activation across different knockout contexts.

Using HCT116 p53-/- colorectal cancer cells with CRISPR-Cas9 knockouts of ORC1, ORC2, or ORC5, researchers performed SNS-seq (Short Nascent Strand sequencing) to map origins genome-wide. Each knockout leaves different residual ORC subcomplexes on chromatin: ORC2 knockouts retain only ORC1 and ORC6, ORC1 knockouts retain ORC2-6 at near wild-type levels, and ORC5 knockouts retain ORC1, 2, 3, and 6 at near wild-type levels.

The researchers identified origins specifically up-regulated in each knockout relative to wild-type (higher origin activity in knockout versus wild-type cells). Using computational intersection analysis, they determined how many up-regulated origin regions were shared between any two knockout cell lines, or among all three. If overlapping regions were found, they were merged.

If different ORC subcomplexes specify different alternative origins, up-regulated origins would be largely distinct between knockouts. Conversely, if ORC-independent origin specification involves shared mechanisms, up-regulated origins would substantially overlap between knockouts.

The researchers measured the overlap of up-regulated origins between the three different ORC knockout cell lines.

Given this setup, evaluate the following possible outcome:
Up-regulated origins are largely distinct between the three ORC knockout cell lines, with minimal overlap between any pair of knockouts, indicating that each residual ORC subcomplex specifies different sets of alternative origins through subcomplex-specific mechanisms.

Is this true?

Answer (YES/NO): NO